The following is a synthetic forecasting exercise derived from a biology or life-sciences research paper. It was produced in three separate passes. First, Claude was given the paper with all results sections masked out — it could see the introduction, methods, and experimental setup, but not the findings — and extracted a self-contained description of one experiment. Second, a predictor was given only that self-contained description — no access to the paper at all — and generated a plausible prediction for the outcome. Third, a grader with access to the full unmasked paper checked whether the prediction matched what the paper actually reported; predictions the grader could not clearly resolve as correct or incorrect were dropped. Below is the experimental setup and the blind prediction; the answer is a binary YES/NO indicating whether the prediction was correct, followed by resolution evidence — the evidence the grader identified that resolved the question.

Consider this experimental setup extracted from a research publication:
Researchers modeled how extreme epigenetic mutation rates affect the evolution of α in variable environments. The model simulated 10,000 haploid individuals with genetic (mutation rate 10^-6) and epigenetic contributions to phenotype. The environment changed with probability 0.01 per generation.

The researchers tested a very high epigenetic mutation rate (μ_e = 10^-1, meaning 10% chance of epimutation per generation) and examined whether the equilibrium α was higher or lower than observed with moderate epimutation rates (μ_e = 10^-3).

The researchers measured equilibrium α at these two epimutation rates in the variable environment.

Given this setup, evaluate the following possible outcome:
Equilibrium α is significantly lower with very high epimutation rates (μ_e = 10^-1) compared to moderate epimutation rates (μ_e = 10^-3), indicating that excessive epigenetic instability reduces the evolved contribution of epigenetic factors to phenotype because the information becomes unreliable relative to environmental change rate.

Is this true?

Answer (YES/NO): YES